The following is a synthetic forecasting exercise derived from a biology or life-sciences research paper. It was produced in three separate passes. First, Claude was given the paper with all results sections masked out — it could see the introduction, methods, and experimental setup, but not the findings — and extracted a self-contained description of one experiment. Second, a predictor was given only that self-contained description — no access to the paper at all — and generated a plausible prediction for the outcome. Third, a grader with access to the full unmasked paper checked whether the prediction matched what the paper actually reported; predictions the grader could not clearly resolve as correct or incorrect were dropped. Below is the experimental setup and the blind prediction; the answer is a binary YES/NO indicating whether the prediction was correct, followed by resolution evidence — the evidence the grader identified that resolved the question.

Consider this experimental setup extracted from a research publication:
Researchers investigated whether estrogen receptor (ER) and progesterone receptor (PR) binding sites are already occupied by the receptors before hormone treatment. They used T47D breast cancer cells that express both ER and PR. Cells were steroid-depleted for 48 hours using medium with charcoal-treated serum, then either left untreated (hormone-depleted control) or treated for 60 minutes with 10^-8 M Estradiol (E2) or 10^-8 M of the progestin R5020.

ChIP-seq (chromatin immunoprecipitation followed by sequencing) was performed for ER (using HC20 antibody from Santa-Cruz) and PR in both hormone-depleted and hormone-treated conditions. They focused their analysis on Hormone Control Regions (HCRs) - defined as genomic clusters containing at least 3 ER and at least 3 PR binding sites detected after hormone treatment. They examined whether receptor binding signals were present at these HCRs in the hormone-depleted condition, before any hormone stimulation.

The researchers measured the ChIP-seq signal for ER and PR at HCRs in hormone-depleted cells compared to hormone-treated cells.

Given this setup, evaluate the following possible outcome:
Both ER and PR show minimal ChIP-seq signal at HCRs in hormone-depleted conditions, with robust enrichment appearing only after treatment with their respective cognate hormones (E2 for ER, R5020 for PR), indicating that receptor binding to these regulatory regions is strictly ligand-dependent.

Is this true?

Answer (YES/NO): NO